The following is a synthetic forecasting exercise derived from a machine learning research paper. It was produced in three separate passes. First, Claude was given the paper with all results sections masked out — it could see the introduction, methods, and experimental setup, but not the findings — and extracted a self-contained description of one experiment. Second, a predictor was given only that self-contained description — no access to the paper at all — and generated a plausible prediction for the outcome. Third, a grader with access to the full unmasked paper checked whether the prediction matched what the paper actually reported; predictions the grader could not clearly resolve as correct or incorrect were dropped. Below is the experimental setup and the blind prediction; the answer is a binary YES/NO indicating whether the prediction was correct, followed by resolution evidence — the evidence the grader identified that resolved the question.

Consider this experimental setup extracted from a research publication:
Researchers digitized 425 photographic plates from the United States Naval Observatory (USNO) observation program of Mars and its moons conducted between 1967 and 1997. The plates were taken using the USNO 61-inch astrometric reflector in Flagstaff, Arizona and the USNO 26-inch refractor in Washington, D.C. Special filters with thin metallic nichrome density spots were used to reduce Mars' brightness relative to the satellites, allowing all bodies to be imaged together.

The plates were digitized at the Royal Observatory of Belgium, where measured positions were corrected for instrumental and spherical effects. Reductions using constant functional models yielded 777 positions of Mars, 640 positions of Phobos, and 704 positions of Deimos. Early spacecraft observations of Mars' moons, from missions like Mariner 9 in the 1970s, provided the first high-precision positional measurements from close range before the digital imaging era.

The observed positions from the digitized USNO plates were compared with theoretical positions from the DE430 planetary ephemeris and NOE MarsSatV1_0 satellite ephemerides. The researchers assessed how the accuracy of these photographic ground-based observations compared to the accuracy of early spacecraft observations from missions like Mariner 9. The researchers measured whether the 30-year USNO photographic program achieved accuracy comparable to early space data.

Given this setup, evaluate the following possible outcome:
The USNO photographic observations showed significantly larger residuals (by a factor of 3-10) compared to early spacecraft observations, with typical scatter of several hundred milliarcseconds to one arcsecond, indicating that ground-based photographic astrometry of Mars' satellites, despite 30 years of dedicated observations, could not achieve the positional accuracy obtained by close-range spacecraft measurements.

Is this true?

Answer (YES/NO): NO